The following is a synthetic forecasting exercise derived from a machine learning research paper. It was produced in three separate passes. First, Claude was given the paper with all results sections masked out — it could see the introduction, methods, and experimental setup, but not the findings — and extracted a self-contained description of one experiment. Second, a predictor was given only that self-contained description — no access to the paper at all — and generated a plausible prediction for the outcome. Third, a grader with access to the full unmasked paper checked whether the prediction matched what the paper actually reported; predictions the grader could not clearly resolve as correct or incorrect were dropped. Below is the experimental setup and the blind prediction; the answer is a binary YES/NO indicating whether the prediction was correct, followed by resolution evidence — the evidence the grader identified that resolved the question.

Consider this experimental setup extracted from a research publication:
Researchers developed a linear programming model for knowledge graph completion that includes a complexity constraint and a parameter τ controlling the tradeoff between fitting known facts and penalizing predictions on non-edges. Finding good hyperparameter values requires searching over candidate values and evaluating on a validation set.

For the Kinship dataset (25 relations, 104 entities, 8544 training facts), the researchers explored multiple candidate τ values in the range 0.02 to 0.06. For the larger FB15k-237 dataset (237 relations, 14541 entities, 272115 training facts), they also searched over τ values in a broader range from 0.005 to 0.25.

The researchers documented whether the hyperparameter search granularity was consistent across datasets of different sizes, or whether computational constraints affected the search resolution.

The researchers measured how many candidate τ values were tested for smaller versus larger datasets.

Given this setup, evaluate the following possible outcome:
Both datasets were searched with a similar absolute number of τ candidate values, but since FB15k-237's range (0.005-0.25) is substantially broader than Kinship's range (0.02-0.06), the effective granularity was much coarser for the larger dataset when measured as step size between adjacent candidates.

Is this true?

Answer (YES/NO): NO